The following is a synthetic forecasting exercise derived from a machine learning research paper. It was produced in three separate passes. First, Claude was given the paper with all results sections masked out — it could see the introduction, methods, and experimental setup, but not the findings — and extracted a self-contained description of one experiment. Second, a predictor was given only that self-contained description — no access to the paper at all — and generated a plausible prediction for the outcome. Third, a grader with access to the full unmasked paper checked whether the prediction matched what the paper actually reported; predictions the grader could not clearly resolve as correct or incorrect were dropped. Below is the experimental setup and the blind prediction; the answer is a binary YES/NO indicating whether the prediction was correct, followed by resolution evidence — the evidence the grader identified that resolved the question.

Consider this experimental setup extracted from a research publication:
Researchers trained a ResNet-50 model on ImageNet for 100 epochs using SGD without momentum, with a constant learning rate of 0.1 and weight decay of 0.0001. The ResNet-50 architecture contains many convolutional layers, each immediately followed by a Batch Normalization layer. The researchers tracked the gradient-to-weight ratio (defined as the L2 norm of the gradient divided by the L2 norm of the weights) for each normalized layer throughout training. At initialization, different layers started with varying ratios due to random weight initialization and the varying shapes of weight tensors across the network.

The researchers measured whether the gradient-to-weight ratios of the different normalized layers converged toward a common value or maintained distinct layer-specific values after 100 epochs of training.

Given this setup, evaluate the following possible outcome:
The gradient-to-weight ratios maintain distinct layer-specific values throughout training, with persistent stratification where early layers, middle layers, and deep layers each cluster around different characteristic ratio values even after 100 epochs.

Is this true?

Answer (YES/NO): NO